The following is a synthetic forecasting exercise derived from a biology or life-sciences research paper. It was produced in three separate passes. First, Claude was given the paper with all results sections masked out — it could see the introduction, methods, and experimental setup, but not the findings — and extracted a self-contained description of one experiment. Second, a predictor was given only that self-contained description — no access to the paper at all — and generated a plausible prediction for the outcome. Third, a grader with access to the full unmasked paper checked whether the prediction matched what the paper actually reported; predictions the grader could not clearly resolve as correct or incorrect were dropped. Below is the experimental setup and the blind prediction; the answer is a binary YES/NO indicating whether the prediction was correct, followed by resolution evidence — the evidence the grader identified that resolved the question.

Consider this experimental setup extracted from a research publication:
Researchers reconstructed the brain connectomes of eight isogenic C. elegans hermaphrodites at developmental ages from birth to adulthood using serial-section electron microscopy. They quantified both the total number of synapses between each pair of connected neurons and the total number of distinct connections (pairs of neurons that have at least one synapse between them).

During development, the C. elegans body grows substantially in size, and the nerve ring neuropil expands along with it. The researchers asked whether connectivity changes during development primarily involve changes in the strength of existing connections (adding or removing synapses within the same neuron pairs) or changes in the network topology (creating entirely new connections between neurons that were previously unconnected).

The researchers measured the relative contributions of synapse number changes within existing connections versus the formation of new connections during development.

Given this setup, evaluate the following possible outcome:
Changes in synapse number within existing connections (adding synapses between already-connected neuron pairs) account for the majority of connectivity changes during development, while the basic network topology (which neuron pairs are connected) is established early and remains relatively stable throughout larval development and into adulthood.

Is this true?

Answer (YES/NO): NO